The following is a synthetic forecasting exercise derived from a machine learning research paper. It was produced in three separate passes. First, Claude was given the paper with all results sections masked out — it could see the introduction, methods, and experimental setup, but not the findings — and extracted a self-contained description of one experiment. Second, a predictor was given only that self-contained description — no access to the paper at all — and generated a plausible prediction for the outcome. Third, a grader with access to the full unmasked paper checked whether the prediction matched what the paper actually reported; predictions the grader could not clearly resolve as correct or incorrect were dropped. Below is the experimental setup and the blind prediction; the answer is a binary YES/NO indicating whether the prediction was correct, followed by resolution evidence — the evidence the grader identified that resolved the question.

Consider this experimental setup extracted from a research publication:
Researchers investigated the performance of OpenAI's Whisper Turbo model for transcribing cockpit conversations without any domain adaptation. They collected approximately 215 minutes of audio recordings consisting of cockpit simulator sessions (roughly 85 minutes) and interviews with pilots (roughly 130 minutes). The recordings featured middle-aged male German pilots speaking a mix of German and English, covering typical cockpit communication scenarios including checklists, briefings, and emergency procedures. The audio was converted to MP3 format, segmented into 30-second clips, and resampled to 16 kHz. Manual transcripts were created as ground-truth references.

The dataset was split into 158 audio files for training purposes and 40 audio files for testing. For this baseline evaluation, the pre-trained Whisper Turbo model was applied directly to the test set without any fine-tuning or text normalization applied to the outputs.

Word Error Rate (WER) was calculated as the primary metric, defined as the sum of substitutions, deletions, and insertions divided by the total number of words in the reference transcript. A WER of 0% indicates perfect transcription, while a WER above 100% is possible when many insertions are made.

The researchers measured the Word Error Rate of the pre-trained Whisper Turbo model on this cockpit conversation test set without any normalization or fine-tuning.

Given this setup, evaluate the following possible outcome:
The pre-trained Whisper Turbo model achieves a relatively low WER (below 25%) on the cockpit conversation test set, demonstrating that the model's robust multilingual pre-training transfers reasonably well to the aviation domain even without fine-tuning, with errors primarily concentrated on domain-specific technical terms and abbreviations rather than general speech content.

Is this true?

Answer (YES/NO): NO